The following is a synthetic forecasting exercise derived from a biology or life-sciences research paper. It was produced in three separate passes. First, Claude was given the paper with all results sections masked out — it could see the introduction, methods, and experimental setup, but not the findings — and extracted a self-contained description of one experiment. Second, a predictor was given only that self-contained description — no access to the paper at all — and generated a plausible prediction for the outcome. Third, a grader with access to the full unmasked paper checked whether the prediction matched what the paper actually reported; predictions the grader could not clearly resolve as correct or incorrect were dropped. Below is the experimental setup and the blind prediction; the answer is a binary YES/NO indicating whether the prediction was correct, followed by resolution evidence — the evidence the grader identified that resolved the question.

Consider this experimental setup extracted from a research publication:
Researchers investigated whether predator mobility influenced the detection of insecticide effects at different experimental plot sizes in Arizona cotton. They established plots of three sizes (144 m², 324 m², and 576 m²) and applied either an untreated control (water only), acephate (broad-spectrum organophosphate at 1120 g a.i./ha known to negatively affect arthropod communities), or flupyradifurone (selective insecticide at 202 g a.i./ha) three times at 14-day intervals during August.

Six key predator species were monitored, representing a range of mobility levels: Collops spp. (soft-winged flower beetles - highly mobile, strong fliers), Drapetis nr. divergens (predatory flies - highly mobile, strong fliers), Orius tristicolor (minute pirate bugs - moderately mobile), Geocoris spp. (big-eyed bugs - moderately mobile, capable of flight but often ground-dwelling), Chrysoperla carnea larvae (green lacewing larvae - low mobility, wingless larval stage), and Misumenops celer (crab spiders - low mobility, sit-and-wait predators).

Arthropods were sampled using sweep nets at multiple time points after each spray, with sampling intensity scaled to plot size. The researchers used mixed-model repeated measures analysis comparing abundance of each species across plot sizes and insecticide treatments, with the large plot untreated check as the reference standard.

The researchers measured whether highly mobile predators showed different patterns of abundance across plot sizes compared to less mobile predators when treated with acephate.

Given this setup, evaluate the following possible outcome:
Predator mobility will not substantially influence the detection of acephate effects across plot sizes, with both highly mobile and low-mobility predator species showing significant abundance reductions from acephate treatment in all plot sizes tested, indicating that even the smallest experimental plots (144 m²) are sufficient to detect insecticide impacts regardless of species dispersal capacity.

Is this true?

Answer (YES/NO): YES